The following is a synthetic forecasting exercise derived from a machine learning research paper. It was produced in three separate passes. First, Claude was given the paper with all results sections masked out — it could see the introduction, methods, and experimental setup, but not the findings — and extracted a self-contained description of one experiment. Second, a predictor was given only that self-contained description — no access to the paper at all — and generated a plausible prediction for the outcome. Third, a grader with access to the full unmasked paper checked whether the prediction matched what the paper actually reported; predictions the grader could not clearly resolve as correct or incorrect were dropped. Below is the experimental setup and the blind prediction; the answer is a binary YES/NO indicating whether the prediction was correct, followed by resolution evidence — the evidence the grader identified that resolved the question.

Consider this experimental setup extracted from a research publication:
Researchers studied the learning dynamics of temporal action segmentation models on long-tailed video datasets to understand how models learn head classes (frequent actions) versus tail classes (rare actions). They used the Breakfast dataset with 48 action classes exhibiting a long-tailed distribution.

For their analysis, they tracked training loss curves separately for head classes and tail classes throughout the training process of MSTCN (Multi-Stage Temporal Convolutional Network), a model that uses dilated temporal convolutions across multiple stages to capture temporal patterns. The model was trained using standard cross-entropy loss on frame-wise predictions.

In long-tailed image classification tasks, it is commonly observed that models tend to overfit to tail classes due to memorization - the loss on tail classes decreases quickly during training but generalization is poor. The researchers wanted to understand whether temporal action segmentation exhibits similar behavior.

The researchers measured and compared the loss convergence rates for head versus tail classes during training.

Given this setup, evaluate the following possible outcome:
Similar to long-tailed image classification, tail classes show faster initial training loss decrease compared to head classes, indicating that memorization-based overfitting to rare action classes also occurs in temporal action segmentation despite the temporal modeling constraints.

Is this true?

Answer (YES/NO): NO